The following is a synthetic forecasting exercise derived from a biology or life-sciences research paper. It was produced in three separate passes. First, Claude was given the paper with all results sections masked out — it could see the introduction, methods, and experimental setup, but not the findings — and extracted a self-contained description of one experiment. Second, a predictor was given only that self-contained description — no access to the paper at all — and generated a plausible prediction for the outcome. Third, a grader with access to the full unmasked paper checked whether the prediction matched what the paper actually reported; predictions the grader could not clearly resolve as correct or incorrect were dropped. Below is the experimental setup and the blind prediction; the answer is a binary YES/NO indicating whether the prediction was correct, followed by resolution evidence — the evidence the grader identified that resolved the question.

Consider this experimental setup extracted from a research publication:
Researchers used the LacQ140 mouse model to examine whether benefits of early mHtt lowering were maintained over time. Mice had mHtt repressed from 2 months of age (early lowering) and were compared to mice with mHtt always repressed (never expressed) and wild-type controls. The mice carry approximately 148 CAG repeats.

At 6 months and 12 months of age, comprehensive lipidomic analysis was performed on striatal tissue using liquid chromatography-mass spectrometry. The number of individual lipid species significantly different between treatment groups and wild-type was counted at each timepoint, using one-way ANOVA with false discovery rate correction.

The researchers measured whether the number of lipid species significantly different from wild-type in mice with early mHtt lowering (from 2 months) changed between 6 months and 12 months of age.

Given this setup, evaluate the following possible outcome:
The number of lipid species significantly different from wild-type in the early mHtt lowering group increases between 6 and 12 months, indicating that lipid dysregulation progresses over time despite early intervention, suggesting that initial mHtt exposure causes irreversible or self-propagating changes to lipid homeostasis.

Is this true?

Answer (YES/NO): NO